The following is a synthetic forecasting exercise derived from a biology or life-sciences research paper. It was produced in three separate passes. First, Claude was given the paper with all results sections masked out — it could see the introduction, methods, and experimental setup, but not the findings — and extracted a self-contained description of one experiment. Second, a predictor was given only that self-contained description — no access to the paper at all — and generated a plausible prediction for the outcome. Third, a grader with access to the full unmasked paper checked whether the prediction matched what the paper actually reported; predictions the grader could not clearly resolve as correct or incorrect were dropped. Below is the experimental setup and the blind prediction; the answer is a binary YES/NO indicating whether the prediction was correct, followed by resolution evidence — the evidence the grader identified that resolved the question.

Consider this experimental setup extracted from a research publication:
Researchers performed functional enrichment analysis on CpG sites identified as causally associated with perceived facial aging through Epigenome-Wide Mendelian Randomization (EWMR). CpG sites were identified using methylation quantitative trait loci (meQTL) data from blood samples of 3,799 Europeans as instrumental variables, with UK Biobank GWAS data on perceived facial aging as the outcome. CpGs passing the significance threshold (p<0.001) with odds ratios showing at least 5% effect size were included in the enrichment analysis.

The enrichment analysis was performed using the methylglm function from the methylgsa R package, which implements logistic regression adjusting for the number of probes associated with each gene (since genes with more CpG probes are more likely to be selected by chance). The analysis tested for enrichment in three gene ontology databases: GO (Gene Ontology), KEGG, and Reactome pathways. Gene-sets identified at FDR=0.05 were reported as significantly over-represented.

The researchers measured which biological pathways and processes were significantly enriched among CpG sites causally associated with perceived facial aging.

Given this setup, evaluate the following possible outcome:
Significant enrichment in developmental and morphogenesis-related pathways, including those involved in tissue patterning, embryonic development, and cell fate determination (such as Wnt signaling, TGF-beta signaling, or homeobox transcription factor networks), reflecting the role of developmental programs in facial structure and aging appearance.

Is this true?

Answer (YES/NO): NO